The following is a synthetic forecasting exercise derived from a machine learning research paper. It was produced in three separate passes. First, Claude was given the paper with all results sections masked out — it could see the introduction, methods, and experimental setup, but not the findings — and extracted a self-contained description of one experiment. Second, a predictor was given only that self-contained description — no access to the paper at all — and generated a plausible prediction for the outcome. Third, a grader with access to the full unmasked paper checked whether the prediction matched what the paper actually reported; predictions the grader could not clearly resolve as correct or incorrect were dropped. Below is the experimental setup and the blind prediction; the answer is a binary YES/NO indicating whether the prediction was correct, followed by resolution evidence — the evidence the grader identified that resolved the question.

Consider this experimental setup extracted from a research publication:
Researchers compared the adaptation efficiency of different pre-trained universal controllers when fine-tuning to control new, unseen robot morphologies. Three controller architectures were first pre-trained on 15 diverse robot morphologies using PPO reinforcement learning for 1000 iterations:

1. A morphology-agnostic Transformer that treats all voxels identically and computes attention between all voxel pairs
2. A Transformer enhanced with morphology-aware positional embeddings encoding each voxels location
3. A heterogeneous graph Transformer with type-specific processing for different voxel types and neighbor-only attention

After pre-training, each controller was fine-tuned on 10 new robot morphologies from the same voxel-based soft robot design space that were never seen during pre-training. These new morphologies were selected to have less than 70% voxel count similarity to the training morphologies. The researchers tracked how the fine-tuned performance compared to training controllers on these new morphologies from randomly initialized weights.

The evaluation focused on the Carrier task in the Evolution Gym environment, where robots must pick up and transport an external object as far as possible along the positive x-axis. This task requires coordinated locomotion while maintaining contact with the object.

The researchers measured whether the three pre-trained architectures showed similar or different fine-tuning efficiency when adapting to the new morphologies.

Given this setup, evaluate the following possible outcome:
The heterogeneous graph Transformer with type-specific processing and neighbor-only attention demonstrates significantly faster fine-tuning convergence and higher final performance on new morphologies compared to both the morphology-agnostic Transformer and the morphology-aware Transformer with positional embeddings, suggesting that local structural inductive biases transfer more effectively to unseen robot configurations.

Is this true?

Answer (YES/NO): YES